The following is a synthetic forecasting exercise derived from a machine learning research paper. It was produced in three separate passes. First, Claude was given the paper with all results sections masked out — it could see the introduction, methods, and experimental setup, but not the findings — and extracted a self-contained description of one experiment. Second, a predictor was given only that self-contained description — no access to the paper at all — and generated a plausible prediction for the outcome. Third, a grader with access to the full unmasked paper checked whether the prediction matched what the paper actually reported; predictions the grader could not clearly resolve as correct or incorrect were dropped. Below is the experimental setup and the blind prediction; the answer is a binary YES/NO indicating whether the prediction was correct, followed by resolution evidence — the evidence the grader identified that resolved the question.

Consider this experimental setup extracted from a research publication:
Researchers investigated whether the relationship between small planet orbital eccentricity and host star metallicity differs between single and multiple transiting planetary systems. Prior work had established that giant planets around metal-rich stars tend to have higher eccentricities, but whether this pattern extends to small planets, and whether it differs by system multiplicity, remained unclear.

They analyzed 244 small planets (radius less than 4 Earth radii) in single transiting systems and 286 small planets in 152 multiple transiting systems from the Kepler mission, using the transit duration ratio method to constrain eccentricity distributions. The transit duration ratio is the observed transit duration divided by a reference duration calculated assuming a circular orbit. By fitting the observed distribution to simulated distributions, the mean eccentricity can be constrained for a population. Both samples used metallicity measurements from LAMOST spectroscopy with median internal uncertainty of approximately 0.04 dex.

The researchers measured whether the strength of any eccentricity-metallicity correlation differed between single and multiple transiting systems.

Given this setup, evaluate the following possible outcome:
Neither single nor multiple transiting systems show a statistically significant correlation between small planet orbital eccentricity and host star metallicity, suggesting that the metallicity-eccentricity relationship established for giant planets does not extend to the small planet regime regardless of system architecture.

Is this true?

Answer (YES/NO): NO